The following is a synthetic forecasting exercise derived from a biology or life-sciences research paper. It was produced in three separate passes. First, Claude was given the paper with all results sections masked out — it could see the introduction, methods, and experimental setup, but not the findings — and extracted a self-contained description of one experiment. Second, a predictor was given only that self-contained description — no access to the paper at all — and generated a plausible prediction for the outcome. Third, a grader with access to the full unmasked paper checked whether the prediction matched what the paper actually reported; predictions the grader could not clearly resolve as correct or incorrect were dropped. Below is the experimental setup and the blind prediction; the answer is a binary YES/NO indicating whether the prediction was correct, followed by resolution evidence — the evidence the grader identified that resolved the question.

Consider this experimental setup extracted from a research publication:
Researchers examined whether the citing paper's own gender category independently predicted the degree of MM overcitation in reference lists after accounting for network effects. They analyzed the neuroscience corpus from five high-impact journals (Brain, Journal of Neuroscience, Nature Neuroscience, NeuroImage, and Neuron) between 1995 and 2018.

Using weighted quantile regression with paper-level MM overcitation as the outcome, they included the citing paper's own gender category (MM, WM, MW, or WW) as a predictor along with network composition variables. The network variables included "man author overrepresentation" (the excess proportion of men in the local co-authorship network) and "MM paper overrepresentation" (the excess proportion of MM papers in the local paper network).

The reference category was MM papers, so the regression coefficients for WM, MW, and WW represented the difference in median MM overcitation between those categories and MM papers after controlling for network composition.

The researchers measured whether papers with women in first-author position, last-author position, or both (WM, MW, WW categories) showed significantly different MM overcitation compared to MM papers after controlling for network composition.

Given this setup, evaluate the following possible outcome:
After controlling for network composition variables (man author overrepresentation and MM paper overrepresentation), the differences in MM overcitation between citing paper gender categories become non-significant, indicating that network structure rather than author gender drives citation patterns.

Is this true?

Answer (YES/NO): NO